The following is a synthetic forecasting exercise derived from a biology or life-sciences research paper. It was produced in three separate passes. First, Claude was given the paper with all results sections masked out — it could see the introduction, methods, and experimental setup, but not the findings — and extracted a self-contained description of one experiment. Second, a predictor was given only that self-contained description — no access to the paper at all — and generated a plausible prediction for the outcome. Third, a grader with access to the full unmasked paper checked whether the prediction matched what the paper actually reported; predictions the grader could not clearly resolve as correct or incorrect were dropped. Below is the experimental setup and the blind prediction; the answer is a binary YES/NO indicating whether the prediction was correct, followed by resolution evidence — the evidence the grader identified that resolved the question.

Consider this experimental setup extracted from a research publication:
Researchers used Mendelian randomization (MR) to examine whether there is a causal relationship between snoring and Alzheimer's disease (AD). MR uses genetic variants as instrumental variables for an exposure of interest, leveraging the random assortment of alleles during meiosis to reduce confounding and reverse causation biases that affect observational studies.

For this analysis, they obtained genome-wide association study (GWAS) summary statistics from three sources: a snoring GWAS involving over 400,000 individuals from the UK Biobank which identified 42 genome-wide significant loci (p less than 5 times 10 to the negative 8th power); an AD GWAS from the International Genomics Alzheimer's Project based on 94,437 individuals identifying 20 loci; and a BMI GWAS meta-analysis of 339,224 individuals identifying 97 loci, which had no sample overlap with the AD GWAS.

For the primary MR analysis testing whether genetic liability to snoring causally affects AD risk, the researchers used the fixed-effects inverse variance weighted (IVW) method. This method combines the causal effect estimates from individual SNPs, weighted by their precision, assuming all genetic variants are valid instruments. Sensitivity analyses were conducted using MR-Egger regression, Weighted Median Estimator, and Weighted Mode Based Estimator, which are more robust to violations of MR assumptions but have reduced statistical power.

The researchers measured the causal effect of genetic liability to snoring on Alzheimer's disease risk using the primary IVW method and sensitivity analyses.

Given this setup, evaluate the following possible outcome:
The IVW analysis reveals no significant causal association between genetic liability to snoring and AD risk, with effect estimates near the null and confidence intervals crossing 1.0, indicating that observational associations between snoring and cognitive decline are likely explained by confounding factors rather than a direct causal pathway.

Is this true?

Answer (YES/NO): YES